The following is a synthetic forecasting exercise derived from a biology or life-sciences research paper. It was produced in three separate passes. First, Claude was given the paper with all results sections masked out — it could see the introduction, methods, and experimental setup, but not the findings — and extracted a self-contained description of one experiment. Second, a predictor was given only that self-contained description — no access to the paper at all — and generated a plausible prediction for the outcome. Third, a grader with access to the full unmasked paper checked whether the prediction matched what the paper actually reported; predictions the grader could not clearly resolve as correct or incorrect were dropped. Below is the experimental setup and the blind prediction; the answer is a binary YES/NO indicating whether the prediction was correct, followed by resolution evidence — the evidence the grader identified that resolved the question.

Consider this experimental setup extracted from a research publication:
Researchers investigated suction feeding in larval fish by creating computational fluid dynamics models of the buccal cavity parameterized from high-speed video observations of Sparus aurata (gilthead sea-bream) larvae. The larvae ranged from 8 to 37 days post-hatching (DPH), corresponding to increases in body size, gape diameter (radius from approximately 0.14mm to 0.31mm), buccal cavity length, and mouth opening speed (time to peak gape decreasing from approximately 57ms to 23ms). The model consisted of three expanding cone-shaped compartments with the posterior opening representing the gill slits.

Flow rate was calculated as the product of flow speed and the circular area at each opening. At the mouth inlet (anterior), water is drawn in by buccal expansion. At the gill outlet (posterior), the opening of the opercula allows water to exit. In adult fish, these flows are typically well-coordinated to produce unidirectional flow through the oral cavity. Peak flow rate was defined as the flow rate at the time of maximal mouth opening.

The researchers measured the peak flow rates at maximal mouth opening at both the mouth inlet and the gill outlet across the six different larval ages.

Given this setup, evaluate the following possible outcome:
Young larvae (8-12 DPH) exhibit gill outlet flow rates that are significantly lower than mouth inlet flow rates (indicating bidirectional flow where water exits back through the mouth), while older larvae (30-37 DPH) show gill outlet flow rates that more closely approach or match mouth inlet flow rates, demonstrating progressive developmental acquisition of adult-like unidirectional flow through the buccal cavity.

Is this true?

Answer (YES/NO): NO